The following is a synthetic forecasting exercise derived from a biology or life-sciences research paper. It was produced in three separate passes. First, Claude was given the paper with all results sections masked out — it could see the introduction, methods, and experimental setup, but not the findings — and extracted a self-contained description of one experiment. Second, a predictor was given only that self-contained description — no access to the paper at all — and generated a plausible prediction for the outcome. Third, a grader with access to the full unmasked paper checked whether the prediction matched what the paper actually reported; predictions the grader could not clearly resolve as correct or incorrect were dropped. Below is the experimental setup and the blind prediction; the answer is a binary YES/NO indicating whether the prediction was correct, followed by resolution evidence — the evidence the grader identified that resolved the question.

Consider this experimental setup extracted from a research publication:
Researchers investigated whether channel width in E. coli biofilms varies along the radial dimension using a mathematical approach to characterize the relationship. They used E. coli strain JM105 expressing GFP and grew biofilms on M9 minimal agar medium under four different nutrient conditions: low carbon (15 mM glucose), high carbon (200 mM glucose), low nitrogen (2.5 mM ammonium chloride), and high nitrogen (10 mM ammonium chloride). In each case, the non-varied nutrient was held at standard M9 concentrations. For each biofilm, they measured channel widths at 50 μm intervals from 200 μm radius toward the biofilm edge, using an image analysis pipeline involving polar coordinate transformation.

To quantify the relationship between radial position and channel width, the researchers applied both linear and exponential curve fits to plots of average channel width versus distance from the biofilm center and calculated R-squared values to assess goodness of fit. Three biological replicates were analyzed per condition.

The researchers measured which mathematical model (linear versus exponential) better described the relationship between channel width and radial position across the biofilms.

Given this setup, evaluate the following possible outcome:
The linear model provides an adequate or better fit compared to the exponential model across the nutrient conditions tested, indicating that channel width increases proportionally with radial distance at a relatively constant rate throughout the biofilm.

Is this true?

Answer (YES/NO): NO